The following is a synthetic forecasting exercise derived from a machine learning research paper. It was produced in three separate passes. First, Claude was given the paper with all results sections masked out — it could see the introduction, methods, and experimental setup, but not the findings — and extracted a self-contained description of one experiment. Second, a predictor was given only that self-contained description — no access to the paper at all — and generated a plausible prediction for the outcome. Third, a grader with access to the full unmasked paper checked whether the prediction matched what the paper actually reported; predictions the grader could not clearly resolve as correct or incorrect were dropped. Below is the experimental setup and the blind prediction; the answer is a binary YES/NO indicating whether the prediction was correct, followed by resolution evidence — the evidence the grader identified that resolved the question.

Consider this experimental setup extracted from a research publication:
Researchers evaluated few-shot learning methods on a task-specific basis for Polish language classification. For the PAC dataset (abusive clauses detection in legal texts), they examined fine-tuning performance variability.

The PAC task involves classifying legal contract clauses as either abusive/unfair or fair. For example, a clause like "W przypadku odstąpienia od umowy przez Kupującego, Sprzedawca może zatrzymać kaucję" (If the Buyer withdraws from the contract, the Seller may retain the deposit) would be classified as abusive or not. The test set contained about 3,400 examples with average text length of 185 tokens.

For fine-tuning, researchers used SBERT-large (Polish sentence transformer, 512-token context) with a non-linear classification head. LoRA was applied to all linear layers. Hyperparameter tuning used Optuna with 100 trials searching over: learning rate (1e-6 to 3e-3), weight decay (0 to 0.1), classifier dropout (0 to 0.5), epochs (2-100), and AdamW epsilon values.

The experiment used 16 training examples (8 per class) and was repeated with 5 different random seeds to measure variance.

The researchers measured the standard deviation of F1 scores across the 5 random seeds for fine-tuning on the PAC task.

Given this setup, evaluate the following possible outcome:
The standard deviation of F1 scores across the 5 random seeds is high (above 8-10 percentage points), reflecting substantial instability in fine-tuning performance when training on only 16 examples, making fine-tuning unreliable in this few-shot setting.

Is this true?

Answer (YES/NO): YES